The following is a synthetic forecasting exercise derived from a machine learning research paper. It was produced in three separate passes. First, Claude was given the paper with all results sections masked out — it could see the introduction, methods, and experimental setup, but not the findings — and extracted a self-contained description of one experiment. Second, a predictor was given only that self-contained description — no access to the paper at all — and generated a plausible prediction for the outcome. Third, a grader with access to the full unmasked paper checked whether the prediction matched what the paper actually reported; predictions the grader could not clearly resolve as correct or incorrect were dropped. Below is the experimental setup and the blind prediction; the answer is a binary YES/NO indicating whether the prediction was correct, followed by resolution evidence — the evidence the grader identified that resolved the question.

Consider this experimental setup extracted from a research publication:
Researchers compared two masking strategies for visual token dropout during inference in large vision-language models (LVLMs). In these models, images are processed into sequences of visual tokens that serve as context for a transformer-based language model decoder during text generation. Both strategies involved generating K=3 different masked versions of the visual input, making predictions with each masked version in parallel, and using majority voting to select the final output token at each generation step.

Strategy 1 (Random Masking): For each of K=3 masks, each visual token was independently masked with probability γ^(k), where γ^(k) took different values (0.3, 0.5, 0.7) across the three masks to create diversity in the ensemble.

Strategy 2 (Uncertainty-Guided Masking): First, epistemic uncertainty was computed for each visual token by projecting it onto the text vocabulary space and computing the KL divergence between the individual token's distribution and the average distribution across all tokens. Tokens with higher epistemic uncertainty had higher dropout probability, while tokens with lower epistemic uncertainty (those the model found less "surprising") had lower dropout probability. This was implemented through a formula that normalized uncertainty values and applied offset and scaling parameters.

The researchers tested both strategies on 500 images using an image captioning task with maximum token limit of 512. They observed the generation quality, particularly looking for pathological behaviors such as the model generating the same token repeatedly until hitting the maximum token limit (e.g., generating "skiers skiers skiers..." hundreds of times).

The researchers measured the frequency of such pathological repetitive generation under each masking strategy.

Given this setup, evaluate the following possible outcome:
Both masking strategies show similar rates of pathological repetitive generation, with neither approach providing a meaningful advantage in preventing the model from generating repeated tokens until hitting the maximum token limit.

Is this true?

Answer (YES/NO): NO